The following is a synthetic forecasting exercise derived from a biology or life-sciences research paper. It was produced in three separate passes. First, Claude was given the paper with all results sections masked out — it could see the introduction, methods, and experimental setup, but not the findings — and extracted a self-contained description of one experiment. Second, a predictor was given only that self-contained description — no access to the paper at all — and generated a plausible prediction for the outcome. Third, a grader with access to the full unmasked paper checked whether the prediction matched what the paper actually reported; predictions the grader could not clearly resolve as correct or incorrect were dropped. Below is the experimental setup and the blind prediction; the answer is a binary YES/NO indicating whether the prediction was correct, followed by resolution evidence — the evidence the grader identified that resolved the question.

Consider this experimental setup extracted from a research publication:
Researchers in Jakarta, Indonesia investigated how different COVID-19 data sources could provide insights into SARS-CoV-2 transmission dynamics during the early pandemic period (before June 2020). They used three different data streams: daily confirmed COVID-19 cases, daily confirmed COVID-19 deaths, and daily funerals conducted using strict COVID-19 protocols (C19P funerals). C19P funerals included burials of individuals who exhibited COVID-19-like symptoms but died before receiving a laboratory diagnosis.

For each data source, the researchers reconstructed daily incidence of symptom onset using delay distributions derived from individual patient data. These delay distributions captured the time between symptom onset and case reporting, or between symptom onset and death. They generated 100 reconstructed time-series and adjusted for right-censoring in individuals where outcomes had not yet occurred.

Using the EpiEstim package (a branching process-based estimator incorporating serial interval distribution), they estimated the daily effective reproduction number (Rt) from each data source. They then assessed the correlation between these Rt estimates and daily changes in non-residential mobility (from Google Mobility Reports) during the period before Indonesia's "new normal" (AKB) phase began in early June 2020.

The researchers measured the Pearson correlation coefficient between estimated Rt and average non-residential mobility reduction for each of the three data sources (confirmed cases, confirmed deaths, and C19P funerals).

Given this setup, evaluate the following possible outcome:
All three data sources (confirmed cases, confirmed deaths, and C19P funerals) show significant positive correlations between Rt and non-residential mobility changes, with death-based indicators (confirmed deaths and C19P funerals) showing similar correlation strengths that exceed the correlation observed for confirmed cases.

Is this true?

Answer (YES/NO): NO